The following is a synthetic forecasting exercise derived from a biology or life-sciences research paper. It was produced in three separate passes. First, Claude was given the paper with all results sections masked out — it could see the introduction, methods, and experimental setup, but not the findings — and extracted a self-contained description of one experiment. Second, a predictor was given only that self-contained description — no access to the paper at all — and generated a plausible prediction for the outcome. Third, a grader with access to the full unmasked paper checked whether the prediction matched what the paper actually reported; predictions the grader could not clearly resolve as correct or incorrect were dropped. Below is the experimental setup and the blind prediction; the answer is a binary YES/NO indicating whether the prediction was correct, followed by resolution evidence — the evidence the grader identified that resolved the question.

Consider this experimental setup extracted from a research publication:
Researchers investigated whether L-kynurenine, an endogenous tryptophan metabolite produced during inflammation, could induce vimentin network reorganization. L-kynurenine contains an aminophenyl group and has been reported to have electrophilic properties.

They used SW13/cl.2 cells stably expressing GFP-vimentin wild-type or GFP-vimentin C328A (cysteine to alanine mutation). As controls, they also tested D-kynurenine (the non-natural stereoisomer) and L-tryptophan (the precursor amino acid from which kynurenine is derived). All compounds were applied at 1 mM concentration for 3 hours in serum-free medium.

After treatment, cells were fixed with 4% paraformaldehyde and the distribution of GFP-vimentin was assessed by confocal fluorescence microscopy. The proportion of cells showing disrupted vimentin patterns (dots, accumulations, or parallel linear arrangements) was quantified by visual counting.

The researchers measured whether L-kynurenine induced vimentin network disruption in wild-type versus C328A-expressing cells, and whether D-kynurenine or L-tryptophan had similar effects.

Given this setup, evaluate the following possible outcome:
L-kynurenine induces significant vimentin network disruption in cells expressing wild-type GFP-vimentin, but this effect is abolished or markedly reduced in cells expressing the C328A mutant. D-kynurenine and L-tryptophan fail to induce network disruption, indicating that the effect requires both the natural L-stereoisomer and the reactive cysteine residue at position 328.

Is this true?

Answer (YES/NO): NO